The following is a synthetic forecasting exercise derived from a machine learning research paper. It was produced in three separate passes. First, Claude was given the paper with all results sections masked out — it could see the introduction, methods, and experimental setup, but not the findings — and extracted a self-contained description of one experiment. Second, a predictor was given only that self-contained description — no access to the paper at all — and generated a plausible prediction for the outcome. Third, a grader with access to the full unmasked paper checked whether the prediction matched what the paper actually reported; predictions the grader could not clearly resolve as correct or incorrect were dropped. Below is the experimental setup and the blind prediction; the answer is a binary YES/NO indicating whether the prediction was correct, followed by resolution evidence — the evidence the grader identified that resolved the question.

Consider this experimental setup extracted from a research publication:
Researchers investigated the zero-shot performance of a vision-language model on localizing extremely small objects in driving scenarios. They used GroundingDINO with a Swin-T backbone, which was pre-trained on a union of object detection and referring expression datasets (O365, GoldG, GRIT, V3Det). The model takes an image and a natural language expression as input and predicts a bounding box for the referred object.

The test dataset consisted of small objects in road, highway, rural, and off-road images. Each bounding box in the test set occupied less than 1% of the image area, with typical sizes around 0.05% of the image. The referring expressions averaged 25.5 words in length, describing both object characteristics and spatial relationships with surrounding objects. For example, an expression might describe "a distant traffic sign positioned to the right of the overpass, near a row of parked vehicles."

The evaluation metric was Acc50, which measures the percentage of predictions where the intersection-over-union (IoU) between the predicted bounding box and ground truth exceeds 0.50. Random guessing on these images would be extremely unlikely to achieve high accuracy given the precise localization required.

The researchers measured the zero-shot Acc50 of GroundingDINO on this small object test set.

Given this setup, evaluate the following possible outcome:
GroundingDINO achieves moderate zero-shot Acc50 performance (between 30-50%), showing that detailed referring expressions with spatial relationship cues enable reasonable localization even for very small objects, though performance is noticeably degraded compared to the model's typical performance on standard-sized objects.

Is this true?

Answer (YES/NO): NO